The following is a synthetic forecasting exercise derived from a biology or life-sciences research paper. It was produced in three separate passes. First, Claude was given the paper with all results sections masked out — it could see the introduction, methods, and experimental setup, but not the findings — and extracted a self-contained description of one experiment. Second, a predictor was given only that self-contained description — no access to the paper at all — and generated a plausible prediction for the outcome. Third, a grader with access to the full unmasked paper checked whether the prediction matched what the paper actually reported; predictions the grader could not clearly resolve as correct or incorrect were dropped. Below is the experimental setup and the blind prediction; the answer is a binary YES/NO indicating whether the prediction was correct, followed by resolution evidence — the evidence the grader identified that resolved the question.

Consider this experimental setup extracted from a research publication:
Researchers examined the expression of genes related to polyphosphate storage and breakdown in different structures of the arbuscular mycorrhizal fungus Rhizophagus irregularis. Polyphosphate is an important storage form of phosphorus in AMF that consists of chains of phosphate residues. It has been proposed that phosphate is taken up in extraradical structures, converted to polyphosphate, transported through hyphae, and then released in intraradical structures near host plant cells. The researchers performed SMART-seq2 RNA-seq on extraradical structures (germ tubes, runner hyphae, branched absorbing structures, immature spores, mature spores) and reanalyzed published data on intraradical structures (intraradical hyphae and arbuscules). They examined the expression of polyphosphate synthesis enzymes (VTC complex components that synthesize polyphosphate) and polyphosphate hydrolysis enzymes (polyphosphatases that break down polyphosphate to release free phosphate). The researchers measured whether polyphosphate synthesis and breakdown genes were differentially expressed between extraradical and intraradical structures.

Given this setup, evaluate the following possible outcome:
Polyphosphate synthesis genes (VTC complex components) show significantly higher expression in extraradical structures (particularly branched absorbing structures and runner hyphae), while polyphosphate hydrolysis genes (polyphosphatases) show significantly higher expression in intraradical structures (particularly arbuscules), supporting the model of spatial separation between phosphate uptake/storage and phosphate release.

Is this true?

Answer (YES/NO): NO